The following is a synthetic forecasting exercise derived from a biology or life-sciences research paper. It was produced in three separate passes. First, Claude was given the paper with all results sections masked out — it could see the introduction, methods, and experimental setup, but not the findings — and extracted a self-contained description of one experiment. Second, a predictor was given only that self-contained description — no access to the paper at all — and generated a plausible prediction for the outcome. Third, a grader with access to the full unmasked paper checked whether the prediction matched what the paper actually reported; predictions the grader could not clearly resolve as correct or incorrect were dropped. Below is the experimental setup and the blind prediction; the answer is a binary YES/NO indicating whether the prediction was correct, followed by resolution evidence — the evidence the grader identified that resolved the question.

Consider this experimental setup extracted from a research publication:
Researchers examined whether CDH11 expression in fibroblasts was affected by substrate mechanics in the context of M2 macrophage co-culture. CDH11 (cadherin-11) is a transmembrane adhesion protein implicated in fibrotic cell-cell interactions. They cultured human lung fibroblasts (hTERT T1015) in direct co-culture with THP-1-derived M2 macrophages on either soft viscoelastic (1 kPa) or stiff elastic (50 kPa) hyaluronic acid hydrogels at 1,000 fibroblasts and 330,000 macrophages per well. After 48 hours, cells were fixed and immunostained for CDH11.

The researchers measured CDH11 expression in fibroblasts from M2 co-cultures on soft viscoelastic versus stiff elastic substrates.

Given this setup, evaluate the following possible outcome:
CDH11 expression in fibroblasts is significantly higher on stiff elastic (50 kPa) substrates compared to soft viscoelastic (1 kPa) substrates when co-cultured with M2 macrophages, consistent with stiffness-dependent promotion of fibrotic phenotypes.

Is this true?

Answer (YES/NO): NO